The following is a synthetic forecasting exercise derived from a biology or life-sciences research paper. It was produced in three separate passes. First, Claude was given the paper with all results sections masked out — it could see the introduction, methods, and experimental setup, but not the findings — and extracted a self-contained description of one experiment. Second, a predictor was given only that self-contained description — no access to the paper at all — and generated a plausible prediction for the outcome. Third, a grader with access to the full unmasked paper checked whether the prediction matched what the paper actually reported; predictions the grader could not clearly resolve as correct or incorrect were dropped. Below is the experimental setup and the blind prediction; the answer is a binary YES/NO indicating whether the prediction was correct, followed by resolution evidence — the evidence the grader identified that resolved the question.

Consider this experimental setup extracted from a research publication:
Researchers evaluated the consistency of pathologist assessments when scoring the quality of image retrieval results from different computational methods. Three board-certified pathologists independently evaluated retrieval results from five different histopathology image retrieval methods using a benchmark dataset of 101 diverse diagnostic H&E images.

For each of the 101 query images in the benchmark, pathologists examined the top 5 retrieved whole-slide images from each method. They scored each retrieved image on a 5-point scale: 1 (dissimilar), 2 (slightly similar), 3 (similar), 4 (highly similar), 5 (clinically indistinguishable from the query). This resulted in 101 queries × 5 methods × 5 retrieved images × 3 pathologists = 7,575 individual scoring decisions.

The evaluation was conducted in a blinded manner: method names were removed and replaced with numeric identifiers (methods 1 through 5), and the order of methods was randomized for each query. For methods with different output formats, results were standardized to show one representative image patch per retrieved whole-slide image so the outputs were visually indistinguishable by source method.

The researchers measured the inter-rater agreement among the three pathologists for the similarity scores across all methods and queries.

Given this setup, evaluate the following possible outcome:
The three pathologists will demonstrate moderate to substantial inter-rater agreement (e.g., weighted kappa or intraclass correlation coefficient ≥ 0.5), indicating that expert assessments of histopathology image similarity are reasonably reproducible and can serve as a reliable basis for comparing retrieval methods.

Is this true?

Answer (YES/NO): YES